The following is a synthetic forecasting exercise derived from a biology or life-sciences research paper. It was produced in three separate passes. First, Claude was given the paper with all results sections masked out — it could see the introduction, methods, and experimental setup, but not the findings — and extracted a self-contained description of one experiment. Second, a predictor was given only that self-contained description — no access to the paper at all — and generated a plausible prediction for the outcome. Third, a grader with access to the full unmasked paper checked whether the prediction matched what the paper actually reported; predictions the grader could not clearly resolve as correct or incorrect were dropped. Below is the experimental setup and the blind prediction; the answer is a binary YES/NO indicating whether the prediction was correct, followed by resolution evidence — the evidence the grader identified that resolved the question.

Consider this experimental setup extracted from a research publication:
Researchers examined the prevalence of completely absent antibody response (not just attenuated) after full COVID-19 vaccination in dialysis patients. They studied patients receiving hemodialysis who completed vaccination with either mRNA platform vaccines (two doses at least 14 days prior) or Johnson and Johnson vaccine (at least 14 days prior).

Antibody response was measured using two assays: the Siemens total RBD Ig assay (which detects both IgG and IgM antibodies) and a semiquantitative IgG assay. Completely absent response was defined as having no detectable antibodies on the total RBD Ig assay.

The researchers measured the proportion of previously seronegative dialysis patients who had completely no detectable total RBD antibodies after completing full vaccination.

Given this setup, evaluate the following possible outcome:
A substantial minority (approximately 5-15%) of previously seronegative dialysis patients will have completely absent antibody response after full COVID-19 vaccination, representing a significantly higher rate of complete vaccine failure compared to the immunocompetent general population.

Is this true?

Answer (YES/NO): NO